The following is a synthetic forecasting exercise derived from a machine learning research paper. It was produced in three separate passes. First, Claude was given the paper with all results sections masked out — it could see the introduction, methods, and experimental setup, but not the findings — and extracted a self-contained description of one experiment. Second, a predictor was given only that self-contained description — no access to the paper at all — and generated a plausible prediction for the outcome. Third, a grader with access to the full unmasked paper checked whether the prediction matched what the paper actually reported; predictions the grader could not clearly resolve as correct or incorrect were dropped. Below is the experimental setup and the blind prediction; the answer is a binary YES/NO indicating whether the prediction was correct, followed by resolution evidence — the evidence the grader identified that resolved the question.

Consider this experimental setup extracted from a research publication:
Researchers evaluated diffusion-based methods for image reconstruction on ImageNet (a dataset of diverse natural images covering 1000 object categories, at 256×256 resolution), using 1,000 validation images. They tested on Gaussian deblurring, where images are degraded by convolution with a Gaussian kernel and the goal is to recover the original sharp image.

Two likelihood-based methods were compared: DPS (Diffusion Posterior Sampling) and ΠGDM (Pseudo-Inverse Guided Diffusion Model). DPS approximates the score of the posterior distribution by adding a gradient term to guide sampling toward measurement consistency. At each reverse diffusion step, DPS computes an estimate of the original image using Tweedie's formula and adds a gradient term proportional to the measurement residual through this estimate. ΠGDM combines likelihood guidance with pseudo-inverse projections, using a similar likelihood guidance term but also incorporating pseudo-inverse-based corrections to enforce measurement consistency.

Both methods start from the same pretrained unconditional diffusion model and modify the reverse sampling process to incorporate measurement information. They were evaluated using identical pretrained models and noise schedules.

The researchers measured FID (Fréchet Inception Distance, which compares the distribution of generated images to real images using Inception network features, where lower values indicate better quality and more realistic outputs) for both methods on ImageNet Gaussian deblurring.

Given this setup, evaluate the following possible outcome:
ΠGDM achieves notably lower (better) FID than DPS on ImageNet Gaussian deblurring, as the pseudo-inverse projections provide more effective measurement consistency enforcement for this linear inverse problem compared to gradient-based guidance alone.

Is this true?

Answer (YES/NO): YES